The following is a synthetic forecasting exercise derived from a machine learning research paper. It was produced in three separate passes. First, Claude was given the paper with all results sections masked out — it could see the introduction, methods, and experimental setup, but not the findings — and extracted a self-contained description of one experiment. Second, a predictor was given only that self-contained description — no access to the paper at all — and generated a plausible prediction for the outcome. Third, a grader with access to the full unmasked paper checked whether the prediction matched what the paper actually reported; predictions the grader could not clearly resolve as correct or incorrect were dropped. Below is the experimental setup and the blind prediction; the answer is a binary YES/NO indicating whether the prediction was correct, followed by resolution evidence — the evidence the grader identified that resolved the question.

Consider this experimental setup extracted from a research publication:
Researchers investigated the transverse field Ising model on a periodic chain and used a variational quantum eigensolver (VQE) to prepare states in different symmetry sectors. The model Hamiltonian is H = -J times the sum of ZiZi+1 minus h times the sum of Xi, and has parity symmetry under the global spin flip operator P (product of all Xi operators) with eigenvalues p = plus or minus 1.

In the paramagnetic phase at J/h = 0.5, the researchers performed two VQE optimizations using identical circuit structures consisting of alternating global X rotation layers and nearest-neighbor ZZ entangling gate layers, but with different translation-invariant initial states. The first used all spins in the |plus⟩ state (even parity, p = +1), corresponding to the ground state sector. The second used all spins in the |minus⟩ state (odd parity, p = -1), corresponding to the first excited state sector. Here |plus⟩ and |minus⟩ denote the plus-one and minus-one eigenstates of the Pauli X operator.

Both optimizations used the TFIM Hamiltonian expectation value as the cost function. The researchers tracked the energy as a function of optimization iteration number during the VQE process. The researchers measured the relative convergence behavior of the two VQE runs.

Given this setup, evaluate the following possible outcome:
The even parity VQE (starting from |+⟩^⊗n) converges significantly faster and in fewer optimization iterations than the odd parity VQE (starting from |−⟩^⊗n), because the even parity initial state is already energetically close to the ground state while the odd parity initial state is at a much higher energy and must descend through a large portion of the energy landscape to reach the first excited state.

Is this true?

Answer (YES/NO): NO